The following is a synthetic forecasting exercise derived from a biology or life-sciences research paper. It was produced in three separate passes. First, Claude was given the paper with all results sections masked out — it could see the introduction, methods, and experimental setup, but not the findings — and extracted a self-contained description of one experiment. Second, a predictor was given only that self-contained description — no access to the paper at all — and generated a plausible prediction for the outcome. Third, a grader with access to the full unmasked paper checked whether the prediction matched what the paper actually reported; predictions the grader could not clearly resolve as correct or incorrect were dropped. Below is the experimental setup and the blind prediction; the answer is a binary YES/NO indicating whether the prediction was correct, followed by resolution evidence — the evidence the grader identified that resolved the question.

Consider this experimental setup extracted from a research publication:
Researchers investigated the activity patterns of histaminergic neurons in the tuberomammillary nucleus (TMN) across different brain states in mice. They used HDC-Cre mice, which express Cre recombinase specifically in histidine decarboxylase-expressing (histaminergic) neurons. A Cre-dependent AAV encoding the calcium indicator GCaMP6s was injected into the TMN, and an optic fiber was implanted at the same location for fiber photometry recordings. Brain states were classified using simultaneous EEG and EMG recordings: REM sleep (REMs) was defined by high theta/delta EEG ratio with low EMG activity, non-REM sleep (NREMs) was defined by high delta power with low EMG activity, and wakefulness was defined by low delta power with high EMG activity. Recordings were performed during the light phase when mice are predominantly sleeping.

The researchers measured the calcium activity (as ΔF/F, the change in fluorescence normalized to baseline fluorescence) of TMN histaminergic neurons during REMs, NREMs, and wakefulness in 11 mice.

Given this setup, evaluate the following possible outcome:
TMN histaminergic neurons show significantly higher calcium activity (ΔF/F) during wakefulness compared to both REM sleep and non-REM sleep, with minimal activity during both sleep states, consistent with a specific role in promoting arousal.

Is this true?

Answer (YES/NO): YES